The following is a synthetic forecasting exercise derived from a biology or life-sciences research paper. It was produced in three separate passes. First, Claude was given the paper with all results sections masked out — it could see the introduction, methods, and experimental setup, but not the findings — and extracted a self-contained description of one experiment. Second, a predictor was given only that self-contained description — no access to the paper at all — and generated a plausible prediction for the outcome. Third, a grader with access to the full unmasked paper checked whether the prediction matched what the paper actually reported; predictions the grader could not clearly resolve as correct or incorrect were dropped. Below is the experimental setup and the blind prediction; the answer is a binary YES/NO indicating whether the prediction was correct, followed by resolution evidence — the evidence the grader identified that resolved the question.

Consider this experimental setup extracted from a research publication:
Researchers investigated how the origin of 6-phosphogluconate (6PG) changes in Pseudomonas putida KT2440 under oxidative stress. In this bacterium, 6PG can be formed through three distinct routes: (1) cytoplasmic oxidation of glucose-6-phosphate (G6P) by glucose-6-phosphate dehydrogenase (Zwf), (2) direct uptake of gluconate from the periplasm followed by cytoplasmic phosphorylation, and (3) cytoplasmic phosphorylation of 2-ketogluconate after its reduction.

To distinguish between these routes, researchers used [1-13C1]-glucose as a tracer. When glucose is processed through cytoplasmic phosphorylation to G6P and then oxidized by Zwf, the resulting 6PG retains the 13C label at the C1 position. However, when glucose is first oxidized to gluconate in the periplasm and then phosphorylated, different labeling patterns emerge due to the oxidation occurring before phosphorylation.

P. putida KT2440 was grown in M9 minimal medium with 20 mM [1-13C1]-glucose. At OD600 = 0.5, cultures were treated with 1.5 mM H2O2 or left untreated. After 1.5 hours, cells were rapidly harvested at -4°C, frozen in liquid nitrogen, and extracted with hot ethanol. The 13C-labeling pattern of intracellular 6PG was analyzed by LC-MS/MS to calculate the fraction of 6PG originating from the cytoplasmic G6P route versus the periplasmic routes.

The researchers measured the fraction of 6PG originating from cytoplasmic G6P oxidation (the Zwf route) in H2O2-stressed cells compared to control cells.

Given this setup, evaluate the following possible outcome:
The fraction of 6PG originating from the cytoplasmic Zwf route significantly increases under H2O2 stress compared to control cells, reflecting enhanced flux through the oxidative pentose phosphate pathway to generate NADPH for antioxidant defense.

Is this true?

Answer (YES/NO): YES